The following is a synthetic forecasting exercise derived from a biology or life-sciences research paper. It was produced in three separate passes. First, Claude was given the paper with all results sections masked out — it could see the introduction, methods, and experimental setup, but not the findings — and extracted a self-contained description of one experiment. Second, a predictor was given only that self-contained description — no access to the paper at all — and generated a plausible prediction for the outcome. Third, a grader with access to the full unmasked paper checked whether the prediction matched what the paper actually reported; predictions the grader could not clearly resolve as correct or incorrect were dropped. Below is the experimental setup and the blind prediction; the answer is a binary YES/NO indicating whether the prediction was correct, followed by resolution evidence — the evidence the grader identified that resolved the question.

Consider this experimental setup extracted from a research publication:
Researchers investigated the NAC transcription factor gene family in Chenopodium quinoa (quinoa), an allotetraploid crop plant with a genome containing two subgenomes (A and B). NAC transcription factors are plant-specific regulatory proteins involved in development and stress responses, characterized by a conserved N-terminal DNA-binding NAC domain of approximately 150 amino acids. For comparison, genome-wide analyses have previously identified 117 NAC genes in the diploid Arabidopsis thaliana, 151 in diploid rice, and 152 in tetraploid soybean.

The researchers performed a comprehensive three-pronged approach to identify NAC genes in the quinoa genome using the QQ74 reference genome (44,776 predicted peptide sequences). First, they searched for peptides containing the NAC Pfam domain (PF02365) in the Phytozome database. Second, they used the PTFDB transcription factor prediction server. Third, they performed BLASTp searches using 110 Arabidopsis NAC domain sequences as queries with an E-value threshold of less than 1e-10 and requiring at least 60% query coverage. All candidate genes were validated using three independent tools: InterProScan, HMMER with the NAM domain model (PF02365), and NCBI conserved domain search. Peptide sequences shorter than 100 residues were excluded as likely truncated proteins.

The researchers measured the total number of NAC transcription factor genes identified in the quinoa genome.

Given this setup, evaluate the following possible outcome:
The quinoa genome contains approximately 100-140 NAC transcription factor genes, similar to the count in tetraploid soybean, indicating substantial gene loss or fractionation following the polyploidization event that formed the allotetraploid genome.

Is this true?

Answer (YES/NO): YES